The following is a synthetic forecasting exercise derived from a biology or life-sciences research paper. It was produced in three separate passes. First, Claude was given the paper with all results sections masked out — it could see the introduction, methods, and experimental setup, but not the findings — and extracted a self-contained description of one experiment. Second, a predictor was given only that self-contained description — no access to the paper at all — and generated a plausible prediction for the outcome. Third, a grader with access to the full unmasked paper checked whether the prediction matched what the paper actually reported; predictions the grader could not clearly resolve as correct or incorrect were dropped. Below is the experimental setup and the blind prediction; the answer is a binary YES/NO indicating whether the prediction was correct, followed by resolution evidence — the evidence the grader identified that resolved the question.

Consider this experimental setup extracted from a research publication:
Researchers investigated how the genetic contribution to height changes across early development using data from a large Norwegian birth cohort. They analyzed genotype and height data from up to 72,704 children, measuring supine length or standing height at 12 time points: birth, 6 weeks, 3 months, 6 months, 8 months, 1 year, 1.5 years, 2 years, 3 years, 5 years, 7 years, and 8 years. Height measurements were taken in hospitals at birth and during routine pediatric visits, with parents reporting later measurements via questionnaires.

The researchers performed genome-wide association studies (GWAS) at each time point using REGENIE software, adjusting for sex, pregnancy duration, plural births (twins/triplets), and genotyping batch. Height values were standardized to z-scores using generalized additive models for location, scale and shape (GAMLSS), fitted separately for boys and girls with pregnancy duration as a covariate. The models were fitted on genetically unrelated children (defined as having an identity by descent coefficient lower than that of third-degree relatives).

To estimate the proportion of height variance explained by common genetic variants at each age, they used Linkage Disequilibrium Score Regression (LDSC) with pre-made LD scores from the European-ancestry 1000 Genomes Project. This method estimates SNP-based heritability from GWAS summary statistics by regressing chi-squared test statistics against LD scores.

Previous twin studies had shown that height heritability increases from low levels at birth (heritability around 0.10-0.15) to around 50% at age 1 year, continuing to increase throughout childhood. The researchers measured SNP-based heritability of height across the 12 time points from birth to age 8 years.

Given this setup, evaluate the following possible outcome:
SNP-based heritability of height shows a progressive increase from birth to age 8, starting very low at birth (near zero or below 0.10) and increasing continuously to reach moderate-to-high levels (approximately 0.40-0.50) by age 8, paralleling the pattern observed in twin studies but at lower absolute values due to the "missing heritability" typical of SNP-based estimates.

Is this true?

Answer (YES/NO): NO